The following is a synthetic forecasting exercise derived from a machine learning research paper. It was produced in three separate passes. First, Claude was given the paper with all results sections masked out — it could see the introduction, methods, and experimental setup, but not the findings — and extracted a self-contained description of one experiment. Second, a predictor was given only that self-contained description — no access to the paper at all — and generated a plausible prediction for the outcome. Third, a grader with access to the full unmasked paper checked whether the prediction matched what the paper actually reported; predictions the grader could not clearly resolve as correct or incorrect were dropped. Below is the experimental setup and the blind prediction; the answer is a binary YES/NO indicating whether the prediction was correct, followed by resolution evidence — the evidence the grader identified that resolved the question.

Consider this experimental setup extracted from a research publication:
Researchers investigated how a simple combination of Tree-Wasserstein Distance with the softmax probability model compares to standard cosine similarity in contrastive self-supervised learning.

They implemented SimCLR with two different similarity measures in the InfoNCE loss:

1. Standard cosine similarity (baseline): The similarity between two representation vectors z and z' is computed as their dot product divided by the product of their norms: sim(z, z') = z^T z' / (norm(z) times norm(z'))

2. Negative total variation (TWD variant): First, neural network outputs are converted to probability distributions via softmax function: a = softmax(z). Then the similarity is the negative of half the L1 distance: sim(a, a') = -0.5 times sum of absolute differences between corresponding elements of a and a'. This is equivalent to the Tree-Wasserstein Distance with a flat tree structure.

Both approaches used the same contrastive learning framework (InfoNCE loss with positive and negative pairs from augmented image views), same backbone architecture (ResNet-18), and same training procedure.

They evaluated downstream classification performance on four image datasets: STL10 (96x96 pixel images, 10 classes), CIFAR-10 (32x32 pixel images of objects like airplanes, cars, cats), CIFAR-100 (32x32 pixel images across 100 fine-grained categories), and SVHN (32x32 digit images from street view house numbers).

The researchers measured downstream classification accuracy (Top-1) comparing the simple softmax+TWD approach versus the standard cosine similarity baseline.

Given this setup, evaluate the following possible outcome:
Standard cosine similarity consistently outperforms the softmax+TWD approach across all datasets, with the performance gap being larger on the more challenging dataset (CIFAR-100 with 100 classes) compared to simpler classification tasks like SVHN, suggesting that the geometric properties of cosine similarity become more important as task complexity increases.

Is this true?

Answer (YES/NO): NO